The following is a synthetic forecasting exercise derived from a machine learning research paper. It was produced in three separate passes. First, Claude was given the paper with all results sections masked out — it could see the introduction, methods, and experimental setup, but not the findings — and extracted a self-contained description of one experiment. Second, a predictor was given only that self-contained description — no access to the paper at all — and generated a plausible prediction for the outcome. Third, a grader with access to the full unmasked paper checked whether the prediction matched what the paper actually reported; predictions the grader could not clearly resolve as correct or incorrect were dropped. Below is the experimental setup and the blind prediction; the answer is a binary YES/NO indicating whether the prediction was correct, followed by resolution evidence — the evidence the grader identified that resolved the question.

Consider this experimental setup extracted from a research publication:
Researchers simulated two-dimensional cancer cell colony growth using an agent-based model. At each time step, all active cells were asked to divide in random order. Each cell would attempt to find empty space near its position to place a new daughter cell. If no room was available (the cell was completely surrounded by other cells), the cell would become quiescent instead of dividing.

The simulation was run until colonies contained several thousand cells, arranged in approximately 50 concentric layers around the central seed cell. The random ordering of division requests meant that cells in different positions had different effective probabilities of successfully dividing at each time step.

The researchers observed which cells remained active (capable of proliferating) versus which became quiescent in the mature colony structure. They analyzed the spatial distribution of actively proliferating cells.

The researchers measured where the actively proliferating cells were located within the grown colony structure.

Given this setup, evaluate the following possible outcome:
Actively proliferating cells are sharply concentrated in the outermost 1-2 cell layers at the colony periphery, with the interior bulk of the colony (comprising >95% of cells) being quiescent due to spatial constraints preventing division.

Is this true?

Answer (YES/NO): YES